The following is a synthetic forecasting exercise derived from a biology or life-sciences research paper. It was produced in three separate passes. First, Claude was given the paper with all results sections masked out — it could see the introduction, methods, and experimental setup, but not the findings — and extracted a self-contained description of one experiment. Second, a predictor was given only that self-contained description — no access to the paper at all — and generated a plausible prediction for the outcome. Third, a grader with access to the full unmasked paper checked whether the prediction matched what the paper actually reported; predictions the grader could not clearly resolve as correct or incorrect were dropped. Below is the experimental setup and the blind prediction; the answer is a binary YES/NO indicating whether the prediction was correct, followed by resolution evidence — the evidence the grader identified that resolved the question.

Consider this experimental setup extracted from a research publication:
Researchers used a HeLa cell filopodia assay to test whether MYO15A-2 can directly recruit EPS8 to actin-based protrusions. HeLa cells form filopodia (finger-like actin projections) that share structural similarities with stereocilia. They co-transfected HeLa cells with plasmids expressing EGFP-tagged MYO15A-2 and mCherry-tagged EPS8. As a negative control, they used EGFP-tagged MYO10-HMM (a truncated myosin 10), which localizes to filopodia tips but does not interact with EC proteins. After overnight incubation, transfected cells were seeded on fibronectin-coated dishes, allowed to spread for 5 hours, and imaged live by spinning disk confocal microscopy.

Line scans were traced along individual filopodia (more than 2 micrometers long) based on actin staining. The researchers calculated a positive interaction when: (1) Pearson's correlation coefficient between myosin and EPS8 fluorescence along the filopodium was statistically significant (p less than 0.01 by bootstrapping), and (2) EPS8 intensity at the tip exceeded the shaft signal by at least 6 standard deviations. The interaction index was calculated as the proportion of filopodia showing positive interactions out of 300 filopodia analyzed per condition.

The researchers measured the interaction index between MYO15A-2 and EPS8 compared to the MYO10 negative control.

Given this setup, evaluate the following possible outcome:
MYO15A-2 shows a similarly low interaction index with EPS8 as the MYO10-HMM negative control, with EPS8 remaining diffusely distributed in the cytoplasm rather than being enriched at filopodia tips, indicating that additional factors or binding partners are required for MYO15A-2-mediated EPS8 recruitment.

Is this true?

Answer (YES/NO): NO